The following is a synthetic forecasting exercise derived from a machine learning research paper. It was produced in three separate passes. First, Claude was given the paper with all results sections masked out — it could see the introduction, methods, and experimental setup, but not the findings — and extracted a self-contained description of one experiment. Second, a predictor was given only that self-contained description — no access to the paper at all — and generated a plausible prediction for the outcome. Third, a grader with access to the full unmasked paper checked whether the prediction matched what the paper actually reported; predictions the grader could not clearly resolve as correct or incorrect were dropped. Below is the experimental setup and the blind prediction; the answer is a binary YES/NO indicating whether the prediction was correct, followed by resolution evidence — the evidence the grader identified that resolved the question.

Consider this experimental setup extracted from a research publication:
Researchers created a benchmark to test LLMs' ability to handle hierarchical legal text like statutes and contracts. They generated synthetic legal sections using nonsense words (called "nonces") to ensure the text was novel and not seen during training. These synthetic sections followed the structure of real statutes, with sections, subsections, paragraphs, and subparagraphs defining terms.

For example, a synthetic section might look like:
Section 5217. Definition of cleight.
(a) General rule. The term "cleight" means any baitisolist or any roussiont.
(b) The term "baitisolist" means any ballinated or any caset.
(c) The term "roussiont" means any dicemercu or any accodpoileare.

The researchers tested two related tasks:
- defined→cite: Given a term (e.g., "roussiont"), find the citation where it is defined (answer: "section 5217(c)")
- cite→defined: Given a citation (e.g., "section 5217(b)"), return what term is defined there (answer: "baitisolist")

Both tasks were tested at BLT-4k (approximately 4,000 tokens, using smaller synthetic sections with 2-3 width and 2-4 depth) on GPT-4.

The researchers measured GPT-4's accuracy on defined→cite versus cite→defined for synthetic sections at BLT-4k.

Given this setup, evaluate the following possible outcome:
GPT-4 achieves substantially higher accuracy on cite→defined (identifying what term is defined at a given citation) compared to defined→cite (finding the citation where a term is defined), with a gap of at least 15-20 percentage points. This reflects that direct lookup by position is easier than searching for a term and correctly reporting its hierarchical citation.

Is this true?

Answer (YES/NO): NO